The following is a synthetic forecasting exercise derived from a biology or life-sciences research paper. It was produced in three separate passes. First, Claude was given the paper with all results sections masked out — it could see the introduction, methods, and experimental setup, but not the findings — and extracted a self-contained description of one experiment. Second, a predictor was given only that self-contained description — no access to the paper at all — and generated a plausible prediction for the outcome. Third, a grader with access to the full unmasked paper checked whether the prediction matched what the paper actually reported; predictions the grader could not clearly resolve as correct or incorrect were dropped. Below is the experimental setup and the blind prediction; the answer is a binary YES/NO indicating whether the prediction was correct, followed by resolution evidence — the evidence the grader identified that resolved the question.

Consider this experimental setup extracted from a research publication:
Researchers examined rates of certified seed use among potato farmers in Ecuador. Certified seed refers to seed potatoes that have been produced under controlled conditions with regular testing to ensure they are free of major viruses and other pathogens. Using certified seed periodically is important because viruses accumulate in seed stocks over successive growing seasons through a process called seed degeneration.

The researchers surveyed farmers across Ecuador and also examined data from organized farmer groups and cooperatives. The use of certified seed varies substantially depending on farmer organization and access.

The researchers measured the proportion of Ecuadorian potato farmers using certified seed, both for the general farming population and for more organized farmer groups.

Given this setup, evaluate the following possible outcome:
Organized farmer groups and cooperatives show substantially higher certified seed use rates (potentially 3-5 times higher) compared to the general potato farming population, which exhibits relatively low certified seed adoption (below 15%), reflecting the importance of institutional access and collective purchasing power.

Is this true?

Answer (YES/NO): NO